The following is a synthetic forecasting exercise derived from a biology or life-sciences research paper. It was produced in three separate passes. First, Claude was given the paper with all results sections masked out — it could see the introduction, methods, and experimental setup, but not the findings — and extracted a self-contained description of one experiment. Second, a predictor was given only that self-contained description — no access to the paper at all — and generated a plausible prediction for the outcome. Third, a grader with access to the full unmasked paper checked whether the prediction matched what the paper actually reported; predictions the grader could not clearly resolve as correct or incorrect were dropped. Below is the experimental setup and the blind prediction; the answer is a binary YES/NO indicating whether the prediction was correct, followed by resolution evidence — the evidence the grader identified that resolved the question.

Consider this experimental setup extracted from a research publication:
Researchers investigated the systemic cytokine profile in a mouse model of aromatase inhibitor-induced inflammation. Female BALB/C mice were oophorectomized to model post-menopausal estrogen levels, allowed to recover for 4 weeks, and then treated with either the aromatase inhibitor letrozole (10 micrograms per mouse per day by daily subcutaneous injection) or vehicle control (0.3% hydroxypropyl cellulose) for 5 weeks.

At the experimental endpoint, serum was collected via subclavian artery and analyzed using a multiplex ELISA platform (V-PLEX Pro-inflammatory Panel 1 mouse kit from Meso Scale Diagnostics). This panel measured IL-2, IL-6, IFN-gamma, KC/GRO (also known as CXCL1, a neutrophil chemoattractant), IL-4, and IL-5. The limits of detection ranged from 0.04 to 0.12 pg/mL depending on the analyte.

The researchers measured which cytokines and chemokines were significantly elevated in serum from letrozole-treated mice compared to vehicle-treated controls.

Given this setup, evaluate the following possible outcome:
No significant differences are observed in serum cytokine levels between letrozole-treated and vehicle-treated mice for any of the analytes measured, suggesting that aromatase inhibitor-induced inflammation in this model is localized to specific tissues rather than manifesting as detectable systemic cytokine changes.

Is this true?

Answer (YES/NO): NO